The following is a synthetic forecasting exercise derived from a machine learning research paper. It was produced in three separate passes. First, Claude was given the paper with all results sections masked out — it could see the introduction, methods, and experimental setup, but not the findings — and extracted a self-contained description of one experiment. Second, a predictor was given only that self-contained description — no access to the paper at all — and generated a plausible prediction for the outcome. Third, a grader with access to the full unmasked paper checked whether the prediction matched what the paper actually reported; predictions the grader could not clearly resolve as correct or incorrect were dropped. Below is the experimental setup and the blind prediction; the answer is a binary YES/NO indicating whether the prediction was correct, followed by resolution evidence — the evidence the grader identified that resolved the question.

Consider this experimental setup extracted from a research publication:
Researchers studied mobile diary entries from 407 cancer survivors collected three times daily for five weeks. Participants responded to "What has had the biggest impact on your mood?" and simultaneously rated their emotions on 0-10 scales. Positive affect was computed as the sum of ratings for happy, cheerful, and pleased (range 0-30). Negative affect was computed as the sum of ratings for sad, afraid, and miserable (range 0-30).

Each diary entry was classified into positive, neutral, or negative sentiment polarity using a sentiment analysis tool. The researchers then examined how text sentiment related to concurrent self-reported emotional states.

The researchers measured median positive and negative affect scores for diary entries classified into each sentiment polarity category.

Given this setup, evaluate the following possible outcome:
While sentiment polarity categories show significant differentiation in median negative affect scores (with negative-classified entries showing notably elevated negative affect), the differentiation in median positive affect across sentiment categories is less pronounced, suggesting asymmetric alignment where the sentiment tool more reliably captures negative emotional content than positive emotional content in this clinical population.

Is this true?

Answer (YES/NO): NO